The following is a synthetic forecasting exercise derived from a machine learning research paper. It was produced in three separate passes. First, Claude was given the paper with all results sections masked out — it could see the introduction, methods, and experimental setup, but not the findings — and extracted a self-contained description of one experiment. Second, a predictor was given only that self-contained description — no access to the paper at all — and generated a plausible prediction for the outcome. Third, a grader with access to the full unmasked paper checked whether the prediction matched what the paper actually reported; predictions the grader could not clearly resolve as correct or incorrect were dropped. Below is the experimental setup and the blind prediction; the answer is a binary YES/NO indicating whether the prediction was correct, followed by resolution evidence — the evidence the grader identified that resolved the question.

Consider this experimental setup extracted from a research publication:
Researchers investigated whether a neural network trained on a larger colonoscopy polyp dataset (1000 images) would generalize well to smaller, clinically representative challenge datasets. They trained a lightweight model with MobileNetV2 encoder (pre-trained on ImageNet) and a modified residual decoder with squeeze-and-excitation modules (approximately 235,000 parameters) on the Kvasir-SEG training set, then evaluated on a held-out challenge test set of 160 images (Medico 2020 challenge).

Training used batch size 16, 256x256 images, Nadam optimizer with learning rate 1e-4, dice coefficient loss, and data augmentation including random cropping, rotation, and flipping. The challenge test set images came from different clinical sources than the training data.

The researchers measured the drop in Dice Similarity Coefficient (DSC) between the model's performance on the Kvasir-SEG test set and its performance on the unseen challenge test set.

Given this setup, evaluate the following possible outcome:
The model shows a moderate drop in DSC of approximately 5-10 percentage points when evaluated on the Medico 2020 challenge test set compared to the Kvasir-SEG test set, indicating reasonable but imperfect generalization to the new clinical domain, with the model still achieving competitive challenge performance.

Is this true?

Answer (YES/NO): YES